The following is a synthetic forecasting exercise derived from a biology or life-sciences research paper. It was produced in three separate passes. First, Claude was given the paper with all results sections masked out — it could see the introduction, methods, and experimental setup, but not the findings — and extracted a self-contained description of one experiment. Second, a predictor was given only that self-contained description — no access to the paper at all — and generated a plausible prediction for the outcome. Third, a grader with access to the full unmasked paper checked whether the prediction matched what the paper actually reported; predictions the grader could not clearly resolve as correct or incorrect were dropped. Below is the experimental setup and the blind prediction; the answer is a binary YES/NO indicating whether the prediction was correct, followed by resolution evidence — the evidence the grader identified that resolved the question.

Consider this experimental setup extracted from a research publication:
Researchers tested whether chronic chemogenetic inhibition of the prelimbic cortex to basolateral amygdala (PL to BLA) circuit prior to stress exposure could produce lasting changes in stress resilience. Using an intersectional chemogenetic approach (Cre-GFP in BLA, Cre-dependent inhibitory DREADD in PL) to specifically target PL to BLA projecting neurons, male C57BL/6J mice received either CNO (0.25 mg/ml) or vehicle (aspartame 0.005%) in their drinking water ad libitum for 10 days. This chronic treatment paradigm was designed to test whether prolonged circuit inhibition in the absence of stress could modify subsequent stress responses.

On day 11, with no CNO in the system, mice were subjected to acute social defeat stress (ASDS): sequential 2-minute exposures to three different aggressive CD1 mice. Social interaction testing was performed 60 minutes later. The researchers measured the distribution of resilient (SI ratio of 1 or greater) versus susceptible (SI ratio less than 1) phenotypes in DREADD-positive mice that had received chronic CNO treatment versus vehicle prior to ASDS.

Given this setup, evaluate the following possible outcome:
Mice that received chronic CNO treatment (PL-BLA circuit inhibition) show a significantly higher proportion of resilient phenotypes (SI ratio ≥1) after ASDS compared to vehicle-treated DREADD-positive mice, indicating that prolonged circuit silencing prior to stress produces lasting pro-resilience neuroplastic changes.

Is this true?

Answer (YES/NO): NO